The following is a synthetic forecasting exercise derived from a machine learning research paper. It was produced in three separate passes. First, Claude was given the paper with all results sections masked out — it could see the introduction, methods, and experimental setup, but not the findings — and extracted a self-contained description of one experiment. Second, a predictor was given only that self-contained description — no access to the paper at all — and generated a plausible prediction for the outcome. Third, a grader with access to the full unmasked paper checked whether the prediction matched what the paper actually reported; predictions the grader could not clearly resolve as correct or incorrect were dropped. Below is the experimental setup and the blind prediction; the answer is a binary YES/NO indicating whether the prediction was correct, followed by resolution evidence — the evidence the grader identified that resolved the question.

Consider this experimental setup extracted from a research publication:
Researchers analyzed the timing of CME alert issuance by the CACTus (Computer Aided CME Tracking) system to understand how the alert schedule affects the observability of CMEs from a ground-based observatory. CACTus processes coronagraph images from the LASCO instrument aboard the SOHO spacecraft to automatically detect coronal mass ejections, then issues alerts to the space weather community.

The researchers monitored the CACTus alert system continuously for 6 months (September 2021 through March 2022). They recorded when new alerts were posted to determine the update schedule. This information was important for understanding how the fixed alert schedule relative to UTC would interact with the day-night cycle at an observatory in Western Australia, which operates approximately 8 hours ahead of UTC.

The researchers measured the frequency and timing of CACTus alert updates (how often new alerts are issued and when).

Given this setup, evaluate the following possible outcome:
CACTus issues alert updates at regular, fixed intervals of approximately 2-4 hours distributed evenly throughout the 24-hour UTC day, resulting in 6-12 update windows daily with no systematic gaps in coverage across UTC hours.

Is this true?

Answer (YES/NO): YES